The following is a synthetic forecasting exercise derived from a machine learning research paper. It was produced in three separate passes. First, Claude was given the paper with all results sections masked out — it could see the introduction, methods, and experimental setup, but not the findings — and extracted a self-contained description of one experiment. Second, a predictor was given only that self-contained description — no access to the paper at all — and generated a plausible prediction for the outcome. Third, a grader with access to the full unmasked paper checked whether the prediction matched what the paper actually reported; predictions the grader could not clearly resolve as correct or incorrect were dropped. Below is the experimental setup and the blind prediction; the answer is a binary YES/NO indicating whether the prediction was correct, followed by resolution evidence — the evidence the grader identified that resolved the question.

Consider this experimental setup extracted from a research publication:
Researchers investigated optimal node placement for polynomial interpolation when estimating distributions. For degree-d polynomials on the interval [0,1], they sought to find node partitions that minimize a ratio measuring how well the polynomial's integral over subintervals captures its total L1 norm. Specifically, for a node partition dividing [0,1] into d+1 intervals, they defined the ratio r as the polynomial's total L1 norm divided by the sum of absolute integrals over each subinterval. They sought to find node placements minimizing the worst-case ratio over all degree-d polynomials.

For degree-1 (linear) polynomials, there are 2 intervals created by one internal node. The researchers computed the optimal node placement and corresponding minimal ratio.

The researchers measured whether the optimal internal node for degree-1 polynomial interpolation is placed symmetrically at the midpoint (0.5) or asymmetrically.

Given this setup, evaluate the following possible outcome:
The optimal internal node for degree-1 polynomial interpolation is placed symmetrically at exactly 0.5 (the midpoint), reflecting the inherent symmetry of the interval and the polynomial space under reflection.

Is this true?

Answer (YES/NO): YES